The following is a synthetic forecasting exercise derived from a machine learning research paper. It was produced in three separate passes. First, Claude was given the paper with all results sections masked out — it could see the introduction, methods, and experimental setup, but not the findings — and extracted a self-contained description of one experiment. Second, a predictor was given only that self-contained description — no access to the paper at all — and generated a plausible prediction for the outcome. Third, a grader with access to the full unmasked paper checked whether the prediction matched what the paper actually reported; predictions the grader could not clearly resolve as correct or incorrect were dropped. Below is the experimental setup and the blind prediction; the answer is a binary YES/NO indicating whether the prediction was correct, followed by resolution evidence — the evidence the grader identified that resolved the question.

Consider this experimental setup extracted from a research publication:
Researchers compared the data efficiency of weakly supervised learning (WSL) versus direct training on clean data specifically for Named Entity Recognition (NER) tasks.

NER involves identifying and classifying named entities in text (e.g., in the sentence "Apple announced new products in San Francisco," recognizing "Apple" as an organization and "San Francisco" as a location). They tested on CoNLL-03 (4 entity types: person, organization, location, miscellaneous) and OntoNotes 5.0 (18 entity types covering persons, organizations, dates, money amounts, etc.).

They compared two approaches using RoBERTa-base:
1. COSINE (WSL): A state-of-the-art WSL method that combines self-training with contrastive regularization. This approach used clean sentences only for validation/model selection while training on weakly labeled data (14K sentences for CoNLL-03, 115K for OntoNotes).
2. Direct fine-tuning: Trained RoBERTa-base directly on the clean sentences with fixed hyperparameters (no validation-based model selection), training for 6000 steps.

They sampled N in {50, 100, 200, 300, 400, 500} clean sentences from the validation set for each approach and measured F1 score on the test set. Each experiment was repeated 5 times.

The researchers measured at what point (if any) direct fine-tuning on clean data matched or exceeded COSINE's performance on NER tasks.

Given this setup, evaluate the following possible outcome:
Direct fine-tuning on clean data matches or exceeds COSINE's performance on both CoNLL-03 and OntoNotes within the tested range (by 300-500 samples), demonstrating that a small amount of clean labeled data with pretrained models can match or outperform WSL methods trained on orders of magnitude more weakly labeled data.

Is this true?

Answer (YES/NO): NO